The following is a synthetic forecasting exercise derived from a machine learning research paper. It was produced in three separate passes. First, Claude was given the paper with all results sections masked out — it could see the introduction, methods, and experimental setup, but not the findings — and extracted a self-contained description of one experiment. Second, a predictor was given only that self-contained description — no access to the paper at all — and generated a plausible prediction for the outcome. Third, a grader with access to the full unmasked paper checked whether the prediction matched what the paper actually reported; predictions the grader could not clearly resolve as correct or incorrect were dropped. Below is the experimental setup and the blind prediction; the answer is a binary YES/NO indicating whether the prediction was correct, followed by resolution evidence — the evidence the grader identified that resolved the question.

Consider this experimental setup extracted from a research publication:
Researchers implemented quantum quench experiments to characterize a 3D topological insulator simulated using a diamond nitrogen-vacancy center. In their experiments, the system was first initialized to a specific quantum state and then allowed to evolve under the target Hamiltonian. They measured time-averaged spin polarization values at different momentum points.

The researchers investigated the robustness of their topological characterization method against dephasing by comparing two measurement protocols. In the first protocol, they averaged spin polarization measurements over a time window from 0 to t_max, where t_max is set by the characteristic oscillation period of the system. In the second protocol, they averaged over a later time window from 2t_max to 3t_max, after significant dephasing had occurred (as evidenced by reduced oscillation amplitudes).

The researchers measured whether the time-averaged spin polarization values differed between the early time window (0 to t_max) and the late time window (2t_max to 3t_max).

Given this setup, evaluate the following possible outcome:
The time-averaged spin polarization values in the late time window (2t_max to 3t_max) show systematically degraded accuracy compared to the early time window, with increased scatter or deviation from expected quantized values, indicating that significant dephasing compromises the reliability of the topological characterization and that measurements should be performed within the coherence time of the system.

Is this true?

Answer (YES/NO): NO